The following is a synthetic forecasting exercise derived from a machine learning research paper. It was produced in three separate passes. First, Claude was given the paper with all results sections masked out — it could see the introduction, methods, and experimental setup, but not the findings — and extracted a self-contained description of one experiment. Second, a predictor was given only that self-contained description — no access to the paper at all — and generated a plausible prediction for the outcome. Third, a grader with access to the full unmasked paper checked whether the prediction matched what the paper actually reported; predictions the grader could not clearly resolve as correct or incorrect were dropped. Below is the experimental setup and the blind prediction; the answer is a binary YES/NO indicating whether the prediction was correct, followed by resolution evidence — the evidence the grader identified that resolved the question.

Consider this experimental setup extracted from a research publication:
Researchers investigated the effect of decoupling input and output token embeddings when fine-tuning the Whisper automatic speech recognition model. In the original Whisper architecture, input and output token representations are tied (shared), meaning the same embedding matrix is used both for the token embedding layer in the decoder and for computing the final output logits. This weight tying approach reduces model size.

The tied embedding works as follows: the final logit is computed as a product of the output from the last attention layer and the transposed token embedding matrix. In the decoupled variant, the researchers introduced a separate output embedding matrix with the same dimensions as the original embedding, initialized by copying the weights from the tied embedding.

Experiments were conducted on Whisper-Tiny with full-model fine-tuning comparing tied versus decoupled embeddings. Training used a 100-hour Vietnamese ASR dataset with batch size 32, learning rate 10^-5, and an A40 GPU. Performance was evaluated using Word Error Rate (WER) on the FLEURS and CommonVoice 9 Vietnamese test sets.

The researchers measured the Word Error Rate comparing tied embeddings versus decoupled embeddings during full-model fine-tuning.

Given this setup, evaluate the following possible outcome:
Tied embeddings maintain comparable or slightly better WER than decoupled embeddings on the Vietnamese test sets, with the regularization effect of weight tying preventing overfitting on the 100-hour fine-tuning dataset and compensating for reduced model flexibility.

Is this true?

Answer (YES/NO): NO